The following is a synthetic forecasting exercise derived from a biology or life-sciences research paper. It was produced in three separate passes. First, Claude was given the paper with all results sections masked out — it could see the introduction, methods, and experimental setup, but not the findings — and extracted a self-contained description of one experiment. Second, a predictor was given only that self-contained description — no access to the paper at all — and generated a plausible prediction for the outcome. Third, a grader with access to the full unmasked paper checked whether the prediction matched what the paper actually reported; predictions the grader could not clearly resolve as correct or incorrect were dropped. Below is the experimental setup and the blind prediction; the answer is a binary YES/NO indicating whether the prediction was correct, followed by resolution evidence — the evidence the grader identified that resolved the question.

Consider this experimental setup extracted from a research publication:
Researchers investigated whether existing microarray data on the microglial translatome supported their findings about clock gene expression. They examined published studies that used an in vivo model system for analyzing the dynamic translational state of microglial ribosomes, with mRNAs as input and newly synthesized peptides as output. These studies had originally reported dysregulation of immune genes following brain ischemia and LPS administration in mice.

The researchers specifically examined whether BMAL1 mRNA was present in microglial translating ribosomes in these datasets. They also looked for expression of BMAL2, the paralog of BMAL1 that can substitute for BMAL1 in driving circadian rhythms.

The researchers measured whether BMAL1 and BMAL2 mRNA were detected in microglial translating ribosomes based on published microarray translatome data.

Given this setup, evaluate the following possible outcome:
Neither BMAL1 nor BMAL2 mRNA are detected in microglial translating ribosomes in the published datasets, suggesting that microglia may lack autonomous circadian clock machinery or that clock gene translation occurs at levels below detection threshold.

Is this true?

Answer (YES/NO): NO